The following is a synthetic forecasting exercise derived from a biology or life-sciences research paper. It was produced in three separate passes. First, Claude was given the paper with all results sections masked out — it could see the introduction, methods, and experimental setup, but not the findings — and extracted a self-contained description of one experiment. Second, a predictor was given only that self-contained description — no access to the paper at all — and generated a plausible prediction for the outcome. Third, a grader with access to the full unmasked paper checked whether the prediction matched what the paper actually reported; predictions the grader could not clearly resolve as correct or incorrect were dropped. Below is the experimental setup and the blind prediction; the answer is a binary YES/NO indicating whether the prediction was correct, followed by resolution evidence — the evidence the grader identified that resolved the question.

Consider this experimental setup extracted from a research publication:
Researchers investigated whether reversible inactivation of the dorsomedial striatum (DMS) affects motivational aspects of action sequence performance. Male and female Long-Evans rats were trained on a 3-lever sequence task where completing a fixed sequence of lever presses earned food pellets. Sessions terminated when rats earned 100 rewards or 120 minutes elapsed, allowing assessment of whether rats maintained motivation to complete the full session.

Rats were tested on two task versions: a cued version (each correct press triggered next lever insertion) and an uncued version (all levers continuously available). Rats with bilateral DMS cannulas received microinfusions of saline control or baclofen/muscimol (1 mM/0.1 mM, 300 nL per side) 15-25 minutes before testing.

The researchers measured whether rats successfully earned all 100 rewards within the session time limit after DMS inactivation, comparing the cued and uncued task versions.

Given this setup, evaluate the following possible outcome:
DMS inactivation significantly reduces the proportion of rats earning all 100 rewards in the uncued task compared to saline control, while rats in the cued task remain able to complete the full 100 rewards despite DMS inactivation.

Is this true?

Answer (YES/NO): YES